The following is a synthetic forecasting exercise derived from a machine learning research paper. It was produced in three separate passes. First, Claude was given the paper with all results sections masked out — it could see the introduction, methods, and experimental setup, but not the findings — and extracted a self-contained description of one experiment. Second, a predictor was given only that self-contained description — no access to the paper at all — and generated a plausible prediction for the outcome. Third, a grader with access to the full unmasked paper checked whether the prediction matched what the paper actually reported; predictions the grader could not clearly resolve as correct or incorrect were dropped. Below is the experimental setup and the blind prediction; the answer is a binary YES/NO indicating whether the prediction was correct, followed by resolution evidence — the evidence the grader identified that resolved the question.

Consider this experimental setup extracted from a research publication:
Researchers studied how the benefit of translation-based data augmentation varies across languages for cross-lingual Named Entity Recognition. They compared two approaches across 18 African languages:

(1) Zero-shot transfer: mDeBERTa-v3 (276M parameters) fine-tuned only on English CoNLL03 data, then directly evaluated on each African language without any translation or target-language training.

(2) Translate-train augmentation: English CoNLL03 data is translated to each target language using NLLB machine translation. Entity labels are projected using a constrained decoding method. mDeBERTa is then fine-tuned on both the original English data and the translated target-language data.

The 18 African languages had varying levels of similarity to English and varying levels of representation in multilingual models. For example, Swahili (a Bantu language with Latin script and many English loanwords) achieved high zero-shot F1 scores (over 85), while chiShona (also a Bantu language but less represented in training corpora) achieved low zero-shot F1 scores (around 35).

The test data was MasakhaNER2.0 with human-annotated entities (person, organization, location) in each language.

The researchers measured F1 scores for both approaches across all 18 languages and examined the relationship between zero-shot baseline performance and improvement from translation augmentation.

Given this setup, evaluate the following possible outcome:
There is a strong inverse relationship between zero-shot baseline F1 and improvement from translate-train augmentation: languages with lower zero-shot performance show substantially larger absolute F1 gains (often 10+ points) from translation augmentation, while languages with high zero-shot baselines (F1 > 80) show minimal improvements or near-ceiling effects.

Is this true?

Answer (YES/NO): YES